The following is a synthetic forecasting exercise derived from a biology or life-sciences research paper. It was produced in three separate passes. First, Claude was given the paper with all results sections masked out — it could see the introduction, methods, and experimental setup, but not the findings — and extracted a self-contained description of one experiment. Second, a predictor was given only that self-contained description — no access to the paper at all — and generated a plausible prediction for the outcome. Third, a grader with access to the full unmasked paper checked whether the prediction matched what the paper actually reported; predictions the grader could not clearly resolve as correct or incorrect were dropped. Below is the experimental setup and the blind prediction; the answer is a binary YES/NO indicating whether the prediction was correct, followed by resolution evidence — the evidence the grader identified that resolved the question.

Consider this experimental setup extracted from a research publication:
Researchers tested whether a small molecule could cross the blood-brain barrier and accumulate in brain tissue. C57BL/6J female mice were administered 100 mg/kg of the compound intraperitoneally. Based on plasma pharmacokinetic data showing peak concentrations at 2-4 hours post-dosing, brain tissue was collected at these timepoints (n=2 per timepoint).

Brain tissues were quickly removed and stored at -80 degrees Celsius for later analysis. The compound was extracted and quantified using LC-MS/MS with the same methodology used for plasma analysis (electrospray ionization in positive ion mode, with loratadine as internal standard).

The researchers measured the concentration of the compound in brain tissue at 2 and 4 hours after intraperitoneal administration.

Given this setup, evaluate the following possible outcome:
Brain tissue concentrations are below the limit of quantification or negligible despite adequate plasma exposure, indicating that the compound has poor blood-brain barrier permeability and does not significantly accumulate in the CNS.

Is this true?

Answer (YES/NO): NO